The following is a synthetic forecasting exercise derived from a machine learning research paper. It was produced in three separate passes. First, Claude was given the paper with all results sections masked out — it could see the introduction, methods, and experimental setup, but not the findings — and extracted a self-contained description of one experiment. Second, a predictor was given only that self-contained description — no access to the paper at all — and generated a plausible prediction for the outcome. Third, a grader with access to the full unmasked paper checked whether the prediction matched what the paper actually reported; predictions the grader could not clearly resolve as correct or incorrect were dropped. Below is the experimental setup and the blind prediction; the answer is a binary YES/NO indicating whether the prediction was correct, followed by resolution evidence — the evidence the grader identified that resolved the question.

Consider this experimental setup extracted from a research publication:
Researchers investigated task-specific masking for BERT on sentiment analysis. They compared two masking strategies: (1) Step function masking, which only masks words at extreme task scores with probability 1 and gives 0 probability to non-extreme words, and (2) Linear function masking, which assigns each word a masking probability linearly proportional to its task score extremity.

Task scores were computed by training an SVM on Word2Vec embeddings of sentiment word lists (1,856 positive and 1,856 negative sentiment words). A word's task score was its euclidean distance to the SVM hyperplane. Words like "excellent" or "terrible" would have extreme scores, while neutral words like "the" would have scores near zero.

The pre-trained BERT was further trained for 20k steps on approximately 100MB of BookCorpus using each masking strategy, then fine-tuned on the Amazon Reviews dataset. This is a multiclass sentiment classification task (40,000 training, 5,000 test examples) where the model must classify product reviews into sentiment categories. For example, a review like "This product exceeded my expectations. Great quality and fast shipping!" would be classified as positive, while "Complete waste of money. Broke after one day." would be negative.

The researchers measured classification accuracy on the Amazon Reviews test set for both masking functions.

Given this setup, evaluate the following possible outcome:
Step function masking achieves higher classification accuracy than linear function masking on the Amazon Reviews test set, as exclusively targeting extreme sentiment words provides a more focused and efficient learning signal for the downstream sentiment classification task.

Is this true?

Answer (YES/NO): NO